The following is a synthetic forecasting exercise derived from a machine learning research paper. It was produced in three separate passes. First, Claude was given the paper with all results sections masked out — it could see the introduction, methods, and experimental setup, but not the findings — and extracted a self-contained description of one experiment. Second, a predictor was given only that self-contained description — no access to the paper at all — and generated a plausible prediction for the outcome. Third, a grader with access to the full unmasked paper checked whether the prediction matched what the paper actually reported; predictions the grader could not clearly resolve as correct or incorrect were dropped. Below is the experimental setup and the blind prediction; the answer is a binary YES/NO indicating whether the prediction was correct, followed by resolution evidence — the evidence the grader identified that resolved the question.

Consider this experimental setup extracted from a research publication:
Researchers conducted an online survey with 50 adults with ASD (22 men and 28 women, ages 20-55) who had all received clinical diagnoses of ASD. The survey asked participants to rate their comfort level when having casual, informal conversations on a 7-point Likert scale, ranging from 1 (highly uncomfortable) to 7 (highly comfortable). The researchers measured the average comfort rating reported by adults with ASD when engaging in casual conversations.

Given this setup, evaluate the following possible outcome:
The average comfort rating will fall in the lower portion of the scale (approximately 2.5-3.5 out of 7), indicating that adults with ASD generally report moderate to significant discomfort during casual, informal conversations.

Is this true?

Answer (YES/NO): NO